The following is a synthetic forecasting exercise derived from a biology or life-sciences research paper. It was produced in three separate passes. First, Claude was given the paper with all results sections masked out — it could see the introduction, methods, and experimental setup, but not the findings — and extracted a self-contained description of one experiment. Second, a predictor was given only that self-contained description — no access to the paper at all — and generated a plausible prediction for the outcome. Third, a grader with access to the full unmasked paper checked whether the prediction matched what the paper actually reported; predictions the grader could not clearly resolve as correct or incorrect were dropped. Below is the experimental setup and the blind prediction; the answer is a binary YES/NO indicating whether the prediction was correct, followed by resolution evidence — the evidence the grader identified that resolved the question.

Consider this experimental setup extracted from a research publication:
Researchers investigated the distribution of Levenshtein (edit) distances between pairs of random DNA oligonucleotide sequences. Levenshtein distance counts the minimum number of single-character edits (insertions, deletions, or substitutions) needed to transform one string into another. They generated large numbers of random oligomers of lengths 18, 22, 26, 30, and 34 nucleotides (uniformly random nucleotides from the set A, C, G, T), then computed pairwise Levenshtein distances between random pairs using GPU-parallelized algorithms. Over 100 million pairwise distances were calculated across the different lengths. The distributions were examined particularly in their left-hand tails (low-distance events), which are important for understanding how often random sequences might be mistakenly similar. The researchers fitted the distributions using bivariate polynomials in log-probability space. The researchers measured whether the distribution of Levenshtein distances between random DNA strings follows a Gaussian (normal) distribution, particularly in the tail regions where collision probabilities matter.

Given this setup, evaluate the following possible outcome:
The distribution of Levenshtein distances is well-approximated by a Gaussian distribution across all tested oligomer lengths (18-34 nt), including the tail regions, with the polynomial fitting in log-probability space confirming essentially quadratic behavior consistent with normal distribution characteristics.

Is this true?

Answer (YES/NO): NO